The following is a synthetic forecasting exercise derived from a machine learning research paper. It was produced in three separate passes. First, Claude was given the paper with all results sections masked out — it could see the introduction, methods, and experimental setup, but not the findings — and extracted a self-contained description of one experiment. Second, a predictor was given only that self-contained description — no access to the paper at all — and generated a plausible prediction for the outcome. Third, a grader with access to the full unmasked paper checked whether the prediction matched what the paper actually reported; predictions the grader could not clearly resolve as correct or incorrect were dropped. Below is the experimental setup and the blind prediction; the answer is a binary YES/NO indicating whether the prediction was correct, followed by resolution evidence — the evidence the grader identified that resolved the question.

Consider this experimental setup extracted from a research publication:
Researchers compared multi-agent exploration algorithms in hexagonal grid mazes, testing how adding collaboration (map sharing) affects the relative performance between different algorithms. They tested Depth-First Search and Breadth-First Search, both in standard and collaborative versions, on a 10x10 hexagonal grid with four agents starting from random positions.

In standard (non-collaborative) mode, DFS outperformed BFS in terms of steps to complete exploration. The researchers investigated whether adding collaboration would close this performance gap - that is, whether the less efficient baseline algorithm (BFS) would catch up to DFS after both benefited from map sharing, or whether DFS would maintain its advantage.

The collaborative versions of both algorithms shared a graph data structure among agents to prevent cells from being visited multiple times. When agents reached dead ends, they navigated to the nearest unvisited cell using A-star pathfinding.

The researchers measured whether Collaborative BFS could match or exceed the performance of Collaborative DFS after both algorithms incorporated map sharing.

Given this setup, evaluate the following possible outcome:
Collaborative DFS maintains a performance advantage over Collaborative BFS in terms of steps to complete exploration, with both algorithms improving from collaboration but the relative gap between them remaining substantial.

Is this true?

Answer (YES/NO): YES